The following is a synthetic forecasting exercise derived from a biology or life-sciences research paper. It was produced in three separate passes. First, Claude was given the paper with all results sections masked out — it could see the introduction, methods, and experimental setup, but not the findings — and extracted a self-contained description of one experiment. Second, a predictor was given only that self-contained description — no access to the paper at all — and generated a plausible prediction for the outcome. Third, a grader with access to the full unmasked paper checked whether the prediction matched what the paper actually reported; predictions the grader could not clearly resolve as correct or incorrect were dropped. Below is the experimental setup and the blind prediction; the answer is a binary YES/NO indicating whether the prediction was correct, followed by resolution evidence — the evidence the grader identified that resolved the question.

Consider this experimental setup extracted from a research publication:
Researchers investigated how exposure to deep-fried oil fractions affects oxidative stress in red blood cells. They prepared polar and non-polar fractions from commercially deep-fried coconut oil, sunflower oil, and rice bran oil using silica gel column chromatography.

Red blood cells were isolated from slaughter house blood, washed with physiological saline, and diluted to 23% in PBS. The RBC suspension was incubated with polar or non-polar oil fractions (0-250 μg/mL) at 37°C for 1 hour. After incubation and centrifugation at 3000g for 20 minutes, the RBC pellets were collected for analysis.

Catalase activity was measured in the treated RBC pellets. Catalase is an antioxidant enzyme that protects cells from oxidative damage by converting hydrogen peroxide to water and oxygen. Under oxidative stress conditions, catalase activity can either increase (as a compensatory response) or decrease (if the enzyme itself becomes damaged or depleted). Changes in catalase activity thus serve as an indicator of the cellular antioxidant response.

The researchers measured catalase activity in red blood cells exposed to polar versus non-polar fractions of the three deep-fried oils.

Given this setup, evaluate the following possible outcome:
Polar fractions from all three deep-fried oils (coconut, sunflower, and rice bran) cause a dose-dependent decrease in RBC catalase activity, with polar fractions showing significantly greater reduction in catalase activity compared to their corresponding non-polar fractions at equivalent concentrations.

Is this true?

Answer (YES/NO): NO